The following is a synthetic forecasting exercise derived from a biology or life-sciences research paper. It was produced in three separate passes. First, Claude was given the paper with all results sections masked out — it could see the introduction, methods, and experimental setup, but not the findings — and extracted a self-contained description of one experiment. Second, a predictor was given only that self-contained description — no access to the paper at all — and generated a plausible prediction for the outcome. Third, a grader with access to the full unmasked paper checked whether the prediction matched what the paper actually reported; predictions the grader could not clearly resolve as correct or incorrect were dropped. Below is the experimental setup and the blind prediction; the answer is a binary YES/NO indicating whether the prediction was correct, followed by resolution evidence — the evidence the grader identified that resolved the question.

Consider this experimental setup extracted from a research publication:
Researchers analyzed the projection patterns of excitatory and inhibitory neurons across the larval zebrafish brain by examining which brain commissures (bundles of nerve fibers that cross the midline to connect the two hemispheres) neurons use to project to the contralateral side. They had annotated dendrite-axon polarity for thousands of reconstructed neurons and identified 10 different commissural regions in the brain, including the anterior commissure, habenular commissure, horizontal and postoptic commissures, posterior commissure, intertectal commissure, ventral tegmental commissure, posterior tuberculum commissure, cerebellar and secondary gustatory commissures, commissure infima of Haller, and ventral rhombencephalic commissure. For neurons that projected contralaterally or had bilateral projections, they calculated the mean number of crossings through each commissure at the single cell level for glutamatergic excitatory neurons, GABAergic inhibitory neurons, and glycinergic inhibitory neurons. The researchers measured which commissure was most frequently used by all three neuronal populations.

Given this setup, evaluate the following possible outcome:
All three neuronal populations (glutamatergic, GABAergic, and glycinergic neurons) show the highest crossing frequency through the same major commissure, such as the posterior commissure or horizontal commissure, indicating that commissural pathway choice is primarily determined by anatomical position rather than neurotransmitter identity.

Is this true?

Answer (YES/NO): NO